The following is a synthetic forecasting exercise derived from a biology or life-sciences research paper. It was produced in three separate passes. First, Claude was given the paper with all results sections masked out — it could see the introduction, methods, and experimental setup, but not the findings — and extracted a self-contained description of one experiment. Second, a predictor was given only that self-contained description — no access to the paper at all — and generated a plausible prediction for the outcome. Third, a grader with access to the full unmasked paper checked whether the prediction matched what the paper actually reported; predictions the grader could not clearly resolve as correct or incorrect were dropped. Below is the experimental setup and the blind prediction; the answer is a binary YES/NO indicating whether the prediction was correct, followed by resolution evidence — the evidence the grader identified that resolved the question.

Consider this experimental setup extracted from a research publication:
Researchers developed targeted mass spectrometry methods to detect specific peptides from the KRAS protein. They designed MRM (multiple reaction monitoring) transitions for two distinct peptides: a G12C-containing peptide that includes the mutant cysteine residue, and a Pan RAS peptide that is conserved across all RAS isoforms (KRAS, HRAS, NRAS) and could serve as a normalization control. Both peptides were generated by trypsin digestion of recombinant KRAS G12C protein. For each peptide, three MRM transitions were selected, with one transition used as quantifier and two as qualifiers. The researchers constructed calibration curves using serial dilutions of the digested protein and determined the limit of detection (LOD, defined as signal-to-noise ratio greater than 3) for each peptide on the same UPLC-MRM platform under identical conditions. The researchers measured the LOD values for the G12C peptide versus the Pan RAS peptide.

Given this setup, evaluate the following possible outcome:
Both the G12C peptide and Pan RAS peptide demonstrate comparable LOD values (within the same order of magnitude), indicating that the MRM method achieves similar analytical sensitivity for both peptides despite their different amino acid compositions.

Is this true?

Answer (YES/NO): NO